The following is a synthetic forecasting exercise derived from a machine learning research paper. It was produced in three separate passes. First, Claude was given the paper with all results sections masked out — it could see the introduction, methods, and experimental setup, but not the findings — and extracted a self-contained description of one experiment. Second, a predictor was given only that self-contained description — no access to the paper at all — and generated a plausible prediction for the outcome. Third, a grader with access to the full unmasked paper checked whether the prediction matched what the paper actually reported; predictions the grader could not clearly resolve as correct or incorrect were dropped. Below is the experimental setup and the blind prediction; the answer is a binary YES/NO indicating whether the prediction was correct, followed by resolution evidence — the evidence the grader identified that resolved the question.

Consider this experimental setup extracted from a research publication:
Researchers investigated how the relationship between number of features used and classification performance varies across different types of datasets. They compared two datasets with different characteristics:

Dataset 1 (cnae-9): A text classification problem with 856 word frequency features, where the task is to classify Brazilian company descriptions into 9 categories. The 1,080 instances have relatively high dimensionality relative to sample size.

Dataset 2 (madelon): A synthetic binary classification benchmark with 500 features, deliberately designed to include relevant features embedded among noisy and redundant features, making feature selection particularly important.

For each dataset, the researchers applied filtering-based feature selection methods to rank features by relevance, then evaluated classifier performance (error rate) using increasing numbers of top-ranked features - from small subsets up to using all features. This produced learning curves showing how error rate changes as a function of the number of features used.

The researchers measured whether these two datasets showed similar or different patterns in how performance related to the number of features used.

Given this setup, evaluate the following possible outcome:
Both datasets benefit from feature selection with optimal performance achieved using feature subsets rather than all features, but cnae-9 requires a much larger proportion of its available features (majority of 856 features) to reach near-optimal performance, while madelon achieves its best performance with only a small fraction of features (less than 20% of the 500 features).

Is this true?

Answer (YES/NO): NO